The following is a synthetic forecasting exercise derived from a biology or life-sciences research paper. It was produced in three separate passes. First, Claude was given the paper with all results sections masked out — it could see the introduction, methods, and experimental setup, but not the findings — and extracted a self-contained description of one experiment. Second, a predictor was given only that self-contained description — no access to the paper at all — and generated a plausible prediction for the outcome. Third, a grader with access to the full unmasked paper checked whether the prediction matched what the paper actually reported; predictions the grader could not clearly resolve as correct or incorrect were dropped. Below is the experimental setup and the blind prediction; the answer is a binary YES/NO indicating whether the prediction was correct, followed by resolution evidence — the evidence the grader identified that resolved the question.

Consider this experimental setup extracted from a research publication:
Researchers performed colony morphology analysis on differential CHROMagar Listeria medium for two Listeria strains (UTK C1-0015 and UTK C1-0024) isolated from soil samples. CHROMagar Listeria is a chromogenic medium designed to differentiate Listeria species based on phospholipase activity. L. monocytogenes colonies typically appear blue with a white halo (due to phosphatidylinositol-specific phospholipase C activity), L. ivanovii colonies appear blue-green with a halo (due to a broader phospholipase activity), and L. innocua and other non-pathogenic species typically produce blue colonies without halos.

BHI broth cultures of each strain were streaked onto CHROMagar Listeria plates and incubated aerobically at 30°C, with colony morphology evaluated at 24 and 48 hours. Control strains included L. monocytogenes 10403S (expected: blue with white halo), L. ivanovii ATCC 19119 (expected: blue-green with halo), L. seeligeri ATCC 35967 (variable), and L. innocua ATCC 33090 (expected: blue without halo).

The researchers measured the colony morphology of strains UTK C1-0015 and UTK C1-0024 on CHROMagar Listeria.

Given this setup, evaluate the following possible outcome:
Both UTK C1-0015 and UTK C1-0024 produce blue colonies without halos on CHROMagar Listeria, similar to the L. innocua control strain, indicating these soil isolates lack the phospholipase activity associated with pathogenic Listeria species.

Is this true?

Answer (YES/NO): YES